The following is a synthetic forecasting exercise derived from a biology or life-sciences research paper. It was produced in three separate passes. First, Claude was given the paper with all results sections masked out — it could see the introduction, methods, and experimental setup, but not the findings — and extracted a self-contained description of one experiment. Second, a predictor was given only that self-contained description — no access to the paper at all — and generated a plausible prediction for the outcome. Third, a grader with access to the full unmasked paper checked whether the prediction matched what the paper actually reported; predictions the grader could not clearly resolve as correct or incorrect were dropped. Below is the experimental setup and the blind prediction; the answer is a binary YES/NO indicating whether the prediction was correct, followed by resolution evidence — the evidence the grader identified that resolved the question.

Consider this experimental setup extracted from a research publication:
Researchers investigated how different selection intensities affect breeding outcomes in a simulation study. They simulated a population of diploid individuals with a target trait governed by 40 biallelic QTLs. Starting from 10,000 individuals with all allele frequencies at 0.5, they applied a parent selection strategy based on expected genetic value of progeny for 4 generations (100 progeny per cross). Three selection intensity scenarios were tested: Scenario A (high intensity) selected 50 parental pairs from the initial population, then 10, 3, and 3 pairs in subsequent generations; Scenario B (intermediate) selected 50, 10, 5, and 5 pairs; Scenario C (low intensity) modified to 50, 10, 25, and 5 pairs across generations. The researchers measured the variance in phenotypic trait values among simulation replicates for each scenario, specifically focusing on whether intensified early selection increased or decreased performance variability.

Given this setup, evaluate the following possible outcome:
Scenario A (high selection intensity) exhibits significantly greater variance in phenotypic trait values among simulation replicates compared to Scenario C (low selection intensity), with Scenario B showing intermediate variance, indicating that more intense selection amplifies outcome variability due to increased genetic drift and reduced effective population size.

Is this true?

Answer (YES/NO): NO